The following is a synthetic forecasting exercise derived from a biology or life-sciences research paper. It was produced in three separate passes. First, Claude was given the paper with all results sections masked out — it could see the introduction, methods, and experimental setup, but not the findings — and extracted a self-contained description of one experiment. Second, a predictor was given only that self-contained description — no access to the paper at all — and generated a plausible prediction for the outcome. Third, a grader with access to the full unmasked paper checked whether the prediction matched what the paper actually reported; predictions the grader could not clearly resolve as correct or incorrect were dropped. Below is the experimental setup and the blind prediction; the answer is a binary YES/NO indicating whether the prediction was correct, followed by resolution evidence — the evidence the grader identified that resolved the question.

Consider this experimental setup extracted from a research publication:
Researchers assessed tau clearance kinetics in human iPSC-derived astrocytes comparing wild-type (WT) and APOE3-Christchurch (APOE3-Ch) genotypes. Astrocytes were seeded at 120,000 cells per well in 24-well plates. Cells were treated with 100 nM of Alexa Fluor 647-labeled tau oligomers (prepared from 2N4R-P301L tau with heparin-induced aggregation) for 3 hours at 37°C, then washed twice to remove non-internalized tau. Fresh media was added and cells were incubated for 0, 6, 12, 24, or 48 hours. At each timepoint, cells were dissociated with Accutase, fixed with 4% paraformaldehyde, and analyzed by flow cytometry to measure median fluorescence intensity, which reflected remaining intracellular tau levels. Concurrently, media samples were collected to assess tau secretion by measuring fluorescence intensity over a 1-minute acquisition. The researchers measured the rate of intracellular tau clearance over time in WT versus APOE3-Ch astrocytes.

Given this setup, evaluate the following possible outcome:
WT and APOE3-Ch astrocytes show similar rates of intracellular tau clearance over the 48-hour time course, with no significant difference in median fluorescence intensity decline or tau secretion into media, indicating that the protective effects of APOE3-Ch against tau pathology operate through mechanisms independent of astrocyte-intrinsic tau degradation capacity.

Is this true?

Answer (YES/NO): NO